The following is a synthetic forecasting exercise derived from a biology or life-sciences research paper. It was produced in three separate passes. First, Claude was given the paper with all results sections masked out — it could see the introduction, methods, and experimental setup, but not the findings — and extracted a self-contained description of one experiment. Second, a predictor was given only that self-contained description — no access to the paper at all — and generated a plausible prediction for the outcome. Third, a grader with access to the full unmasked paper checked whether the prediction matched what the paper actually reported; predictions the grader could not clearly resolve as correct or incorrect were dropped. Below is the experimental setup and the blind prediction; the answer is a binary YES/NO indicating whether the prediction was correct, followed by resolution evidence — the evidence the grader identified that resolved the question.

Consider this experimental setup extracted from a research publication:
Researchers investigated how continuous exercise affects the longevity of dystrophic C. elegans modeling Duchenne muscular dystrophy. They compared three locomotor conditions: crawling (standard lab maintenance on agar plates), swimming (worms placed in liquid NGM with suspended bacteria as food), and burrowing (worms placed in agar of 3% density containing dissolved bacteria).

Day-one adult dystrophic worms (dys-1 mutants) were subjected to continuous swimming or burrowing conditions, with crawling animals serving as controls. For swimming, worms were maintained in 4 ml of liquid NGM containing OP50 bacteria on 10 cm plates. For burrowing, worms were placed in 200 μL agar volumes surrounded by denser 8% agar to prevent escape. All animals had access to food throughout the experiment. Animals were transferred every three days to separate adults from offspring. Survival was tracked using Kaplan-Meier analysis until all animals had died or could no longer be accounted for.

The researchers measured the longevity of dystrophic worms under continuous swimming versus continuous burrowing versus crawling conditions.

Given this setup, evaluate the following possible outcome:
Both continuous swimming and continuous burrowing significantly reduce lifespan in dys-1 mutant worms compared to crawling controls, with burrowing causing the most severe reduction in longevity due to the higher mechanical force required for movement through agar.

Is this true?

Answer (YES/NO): NO